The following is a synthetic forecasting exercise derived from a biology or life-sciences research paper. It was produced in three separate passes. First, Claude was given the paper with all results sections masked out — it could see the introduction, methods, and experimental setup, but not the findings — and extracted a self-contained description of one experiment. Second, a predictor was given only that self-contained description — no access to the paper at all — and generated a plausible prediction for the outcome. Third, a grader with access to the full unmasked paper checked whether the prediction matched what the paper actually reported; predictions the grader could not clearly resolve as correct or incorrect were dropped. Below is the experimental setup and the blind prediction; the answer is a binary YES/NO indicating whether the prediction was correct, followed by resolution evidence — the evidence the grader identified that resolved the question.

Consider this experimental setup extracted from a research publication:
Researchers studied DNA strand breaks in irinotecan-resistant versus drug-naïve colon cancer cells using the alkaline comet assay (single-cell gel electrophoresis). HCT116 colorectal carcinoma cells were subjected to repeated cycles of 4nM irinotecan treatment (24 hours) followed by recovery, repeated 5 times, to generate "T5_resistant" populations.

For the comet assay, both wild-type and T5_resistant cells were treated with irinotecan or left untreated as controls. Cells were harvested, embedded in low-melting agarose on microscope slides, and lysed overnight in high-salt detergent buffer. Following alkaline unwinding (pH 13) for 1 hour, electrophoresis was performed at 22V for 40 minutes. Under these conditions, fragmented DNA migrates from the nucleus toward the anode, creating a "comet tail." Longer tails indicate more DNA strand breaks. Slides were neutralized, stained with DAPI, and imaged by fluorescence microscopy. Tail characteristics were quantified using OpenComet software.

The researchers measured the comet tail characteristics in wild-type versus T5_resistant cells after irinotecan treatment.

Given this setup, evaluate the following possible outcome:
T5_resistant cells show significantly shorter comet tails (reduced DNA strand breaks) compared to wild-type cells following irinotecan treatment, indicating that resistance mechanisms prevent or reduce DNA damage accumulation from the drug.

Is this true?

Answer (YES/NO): YES